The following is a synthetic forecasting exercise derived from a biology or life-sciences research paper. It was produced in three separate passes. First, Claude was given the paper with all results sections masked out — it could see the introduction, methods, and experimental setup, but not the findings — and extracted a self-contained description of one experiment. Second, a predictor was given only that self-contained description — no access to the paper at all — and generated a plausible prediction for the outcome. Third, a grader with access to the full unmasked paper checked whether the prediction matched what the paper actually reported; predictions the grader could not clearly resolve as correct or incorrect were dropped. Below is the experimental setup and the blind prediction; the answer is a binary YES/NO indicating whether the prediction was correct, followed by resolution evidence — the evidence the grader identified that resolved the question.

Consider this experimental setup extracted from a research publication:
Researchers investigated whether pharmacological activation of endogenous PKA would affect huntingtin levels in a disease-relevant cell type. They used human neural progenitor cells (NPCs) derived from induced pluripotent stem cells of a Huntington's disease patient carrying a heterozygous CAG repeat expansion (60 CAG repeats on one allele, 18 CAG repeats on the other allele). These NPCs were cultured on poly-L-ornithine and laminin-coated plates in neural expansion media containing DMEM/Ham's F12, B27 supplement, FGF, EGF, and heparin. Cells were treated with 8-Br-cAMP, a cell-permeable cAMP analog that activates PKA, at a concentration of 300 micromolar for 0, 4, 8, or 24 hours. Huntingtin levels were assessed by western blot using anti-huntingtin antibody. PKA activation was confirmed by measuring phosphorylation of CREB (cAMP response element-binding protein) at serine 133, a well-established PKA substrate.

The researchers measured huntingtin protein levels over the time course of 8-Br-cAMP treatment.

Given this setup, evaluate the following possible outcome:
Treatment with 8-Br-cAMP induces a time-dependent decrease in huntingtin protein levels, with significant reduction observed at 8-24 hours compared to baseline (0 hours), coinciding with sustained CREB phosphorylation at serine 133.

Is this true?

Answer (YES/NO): NO